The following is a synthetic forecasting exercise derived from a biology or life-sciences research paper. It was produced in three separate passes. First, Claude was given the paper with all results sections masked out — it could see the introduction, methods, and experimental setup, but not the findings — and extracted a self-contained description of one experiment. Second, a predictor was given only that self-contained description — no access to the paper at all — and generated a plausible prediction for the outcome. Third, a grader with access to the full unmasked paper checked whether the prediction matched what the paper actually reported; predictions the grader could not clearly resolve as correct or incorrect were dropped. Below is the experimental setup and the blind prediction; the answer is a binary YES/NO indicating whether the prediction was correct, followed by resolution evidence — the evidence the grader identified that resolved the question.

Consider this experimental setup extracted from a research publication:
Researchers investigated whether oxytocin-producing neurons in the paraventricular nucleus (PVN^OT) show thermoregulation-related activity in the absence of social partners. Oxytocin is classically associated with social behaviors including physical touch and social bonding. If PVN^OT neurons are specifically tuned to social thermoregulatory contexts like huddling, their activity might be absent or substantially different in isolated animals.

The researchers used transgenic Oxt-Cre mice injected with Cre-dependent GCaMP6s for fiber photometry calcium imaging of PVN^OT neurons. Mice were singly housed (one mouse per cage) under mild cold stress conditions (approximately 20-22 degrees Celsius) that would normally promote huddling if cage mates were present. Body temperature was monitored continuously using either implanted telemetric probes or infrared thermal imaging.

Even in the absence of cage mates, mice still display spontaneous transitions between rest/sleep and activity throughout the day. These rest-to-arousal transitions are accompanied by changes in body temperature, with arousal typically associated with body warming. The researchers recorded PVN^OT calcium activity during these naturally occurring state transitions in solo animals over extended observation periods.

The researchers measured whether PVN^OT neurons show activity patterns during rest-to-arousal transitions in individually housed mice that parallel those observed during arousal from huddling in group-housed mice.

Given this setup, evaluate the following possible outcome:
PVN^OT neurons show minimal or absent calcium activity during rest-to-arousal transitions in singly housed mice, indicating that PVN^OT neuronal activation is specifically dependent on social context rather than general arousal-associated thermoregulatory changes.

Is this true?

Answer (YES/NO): NO